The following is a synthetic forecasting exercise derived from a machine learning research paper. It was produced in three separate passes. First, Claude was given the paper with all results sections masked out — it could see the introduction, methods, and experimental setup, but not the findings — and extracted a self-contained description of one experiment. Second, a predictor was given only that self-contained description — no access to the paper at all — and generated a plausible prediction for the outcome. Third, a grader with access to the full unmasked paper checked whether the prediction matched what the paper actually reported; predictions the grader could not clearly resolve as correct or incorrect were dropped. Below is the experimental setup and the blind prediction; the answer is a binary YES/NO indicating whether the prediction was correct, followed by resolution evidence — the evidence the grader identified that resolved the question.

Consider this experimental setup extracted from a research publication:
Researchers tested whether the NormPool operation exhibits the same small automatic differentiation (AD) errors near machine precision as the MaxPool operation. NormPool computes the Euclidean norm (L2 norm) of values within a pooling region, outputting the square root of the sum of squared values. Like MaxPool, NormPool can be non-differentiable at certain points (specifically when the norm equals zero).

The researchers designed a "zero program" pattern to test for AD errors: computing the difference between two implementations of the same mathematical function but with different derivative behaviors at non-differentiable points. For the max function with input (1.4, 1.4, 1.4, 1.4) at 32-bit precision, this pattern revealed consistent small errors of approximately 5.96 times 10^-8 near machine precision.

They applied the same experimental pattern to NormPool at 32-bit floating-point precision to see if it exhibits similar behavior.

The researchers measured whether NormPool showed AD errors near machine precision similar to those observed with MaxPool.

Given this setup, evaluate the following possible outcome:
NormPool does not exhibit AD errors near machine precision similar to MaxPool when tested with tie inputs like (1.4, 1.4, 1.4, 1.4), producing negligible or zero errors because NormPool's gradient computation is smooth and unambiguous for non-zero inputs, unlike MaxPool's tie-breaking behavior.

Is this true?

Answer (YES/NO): YES